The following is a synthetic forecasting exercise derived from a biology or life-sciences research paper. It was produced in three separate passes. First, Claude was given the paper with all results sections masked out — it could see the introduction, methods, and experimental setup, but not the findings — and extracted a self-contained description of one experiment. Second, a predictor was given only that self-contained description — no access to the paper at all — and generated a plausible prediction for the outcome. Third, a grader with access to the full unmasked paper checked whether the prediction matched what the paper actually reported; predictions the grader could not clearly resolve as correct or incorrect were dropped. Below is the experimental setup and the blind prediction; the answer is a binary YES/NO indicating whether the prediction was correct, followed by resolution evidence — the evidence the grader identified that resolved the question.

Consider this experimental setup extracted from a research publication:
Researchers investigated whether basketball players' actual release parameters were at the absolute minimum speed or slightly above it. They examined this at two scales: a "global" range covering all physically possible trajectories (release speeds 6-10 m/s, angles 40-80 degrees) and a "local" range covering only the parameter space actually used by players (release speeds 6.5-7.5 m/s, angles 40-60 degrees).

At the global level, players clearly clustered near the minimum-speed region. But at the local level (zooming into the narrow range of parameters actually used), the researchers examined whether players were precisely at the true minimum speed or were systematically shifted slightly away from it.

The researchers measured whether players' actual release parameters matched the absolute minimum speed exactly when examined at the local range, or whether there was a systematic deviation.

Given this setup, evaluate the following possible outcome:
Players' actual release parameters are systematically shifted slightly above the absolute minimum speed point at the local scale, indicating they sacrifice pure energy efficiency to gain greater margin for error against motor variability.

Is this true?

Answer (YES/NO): YES